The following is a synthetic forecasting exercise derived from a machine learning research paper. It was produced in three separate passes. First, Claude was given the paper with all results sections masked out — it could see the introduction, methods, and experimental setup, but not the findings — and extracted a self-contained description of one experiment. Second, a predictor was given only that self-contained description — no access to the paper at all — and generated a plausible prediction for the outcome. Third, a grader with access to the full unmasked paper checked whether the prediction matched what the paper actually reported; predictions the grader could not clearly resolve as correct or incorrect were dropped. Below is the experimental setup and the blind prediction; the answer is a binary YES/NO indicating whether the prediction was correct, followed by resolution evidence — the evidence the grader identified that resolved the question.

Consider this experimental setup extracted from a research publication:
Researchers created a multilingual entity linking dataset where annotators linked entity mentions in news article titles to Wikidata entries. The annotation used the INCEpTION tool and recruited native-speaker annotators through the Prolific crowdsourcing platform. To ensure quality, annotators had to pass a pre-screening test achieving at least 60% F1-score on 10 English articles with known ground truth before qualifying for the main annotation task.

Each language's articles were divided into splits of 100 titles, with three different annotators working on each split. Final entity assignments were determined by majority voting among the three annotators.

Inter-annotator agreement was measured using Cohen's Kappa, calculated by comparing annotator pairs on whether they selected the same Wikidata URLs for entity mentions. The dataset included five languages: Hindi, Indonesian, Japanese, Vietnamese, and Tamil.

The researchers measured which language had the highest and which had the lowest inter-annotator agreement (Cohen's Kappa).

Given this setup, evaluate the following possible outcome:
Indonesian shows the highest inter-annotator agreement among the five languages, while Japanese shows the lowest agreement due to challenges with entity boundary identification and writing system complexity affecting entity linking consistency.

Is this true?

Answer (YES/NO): NO